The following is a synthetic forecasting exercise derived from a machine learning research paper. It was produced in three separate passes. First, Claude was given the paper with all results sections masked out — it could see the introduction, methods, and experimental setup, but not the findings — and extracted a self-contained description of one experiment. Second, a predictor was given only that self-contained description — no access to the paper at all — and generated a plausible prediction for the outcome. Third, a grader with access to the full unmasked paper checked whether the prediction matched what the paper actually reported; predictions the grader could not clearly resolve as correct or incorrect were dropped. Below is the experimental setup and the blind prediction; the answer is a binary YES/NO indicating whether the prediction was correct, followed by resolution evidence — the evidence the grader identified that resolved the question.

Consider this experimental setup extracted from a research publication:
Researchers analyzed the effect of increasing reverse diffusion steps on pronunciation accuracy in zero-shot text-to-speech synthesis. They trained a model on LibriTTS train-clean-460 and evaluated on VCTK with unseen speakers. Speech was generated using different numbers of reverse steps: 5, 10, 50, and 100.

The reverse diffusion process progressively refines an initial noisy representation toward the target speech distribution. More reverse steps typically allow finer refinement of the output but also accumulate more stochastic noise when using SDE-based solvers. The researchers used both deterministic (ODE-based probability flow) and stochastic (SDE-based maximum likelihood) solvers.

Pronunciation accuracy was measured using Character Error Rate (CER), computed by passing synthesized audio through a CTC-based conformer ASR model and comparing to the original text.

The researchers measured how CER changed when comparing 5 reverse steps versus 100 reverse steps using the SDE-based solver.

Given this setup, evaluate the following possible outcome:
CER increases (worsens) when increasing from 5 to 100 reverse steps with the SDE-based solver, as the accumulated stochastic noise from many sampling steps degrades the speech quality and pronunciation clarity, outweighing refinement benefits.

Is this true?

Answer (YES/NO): YES